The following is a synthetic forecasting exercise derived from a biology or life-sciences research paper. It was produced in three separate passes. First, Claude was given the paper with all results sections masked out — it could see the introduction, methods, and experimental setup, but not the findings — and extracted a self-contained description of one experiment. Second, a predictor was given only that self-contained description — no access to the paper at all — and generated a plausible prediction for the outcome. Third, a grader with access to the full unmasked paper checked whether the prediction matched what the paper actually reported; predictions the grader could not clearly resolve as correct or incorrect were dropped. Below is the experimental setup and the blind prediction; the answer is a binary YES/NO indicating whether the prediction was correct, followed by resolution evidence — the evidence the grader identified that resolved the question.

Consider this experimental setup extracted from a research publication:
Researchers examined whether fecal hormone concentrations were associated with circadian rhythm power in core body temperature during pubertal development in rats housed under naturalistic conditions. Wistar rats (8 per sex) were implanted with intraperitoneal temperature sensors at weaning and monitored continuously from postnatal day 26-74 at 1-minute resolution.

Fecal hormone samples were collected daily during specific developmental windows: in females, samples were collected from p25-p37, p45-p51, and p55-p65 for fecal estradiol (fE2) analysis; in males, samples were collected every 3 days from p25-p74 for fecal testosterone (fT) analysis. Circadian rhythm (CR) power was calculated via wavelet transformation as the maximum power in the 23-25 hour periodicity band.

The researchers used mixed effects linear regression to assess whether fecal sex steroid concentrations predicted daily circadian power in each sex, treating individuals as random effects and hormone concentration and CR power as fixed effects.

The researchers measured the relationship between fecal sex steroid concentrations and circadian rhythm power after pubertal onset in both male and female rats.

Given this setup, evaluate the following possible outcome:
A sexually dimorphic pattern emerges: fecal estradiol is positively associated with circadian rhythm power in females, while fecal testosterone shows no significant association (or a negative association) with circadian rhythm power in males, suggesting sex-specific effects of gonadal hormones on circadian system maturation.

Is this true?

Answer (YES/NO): YES